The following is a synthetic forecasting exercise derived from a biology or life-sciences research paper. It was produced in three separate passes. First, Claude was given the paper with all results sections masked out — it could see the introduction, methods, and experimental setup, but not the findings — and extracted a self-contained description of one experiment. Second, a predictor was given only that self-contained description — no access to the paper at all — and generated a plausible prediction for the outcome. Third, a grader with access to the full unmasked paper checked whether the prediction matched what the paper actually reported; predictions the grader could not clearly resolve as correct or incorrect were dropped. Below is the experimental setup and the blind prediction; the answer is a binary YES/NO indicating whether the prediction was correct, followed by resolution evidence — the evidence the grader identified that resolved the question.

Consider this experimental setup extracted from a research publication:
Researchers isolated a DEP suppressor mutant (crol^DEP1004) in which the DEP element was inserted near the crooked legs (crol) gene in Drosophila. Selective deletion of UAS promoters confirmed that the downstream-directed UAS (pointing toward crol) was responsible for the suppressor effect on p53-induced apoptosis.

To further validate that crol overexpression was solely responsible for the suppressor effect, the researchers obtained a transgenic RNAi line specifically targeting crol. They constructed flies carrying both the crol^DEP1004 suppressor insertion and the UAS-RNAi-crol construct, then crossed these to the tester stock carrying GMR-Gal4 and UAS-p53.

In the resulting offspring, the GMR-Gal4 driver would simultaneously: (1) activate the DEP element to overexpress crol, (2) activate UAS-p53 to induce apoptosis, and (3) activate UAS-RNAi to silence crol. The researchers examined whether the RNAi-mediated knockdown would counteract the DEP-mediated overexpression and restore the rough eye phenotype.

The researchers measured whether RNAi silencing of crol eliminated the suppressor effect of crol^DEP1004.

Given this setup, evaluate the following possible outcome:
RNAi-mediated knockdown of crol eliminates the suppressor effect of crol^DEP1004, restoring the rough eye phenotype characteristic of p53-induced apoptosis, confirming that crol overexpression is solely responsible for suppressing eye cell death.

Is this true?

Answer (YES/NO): NO